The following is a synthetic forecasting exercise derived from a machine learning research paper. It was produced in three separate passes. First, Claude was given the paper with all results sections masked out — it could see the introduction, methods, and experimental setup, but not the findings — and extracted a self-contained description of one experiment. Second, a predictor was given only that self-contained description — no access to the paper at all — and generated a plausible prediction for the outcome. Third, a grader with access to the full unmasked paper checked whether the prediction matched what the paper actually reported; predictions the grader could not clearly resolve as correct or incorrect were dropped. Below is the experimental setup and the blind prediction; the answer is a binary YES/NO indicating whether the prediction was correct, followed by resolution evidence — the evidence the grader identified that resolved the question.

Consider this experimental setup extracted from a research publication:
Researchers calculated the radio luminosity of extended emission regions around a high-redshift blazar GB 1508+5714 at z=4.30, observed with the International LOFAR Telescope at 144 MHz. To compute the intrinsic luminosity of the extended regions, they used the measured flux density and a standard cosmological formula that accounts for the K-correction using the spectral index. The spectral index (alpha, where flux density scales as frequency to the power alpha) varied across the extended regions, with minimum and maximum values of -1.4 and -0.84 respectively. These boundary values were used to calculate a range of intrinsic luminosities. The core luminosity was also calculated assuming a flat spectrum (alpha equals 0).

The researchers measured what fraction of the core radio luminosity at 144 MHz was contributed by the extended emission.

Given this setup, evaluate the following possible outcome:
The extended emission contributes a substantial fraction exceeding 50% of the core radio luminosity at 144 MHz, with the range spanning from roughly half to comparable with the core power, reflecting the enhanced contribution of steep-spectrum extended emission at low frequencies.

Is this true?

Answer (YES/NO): NO